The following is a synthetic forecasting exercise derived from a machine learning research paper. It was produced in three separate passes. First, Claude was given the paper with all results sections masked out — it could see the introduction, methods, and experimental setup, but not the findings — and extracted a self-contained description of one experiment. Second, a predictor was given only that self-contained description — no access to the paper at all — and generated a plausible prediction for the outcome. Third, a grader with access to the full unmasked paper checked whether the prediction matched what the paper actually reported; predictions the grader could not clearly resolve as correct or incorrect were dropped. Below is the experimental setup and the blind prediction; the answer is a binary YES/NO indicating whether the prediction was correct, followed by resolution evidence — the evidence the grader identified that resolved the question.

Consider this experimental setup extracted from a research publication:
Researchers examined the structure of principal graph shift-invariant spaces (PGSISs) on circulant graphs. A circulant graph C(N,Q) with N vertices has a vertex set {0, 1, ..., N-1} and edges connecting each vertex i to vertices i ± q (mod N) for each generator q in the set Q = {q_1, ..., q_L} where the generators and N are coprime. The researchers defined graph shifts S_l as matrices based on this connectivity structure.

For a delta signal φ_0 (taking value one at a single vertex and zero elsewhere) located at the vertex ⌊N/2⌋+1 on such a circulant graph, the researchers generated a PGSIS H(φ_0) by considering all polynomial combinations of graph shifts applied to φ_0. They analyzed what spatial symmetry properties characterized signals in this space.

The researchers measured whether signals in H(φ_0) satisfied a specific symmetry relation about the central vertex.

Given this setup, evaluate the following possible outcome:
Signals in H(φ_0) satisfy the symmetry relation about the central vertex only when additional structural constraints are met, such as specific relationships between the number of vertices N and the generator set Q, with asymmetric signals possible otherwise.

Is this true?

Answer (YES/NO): NO